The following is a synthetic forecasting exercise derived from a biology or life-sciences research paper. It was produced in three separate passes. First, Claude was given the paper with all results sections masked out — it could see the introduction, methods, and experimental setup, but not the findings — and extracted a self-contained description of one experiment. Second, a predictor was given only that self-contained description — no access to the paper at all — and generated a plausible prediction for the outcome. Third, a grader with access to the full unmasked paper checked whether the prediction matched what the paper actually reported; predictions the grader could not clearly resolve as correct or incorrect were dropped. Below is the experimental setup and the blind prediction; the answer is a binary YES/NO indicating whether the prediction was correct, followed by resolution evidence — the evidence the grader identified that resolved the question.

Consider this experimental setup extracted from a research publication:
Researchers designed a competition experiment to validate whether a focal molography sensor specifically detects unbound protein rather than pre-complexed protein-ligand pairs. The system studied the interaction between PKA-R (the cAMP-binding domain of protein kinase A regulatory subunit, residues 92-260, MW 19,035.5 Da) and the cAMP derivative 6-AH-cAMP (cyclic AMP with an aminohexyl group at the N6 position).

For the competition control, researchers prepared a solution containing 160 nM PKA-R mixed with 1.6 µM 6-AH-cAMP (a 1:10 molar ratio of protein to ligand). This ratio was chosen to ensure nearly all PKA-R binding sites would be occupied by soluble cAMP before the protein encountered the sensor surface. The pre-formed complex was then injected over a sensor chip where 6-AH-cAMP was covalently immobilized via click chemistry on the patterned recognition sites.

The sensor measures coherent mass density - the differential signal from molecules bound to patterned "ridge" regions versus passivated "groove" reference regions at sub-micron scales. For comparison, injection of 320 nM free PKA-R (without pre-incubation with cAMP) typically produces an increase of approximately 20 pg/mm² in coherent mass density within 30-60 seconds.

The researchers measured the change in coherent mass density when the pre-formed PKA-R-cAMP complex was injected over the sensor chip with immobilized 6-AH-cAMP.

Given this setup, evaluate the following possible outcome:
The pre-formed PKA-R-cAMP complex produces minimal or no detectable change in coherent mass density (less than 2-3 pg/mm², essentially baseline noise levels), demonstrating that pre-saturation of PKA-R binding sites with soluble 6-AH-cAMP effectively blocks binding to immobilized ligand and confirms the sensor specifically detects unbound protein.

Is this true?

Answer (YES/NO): YES